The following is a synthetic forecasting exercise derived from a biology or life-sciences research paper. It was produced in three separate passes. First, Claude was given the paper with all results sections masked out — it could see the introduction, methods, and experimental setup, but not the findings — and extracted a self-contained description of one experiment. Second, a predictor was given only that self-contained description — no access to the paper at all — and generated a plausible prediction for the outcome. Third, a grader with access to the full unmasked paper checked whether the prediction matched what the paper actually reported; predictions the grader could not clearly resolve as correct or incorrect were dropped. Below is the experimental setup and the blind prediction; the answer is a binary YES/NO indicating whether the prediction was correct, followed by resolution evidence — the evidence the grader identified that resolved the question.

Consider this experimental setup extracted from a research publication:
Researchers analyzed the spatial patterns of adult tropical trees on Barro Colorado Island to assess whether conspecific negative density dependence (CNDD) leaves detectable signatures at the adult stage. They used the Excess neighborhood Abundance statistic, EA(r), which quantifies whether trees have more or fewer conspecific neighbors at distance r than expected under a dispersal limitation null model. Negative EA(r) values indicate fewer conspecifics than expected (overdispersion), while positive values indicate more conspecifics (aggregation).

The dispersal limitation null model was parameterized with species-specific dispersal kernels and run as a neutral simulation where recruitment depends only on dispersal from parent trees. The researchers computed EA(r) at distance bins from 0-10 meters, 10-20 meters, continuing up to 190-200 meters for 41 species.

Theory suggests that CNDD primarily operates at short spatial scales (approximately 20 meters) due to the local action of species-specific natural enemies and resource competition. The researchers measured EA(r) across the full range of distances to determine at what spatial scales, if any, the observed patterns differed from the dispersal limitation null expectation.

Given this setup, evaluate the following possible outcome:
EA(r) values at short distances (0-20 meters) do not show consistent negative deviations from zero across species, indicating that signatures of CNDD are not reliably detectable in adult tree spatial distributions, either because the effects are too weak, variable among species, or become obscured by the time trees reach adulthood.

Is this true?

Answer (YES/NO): NO